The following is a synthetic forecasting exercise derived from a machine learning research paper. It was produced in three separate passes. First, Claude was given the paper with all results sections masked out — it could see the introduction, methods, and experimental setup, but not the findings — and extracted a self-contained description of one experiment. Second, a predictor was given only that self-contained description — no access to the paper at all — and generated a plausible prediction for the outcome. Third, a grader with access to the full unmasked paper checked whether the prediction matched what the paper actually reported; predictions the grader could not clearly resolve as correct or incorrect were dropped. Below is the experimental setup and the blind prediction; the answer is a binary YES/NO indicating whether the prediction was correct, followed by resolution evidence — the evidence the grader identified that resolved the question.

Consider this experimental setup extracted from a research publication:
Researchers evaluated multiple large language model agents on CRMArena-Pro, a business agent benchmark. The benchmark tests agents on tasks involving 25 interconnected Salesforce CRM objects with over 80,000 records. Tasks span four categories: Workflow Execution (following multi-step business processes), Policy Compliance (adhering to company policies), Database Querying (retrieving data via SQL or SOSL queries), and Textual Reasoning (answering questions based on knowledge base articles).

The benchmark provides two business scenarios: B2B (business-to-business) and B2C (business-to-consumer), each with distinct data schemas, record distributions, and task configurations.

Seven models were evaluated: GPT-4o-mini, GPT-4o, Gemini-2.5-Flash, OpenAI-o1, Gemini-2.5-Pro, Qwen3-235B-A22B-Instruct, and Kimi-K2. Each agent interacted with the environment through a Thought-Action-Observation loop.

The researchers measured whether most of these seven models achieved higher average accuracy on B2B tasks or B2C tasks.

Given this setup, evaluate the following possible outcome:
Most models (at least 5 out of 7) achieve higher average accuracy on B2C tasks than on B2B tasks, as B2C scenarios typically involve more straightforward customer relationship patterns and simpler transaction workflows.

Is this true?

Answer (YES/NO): YES